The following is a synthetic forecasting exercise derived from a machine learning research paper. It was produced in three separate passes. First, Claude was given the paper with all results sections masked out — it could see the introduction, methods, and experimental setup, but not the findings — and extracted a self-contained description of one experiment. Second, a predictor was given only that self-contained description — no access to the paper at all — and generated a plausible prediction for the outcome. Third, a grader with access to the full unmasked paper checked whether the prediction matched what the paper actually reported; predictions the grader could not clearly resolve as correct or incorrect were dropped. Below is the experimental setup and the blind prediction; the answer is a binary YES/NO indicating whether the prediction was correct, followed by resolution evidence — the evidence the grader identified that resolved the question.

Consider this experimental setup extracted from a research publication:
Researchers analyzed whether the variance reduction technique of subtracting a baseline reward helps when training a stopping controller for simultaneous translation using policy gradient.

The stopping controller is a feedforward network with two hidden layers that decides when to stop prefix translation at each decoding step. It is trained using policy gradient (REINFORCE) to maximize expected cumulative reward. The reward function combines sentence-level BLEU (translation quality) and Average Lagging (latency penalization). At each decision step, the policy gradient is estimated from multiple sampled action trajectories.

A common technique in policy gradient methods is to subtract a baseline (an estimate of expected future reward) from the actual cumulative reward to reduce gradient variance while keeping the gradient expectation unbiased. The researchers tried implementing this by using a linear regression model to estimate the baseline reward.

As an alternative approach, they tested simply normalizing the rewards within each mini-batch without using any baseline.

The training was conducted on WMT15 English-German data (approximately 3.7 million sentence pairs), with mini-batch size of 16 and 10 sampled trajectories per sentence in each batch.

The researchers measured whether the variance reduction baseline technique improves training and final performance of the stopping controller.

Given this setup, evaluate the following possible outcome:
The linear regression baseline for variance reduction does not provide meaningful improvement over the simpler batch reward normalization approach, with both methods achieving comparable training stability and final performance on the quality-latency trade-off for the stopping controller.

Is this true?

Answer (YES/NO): YES